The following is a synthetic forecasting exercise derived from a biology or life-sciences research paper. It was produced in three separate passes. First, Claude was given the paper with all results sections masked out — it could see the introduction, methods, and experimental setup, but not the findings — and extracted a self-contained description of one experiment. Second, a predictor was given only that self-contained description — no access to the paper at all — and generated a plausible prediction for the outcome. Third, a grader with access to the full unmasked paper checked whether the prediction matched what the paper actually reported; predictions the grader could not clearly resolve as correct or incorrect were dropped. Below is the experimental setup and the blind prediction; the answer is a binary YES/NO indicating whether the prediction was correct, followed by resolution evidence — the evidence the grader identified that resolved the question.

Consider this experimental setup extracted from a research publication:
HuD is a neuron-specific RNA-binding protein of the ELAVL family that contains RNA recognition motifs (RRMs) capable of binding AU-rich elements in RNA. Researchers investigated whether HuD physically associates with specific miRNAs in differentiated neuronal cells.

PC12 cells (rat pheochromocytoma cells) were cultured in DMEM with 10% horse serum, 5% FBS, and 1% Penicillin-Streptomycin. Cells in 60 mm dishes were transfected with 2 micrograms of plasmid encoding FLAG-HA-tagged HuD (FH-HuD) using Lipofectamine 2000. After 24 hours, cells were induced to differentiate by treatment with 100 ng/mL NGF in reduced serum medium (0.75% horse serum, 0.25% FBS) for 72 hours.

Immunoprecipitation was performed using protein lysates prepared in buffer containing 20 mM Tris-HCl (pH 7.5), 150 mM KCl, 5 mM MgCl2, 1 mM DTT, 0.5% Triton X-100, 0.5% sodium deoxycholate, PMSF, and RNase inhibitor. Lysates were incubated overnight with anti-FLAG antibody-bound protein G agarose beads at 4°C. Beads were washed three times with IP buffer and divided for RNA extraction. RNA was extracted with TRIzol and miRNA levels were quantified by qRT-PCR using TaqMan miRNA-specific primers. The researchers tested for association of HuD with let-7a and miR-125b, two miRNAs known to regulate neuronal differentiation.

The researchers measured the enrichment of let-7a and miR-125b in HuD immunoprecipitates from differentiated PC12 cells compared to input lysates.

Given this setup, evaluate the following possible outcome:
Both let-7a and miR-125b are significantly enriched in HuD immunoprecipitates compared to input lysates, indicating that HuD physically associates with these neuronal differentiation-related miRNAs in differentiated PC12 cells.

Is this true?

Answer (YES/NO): YES